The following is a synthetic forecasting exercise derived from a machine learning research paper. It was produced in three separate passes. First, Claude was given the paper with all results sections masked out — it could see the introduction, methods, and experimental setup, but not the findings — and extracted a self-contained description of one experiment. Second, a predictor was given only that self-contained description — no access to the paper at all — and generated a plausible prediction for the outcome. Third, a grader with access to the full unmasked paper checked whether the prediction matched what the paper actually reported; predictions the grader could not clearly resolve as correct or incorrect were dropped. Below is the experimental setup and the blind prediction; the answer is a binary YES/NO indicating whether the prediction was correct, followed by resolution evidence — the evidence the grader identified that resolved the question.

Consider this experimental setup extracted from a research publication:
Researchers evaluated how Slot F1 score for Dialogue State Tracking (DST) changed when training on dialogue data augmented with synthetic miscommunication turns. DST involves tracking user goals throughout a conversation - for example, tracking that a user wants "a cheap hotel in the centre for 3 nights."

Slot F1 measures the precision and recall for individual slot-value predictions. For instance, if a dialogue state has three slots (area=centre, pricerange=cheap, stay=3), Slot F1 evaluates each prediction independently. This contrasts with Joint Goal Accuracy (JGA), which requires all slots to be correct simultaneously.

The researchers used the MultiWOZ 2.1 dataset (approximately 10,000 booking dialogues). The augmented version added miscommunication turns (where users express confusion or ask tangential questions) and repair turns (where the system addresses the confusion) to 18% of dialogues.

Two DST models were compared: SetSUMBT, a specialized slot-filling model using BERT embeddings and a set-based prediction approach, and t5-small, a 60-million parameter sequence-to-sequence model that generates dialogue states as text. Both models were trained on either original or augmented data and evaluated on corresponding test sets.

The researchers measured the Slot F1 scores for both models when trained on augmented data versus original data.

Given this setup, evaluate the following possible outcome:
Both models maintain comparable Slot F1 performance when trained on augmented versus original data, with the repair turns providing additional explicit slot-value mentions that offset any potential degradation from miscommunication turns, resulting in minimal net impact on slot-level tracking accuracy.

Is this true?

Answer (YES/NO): YES